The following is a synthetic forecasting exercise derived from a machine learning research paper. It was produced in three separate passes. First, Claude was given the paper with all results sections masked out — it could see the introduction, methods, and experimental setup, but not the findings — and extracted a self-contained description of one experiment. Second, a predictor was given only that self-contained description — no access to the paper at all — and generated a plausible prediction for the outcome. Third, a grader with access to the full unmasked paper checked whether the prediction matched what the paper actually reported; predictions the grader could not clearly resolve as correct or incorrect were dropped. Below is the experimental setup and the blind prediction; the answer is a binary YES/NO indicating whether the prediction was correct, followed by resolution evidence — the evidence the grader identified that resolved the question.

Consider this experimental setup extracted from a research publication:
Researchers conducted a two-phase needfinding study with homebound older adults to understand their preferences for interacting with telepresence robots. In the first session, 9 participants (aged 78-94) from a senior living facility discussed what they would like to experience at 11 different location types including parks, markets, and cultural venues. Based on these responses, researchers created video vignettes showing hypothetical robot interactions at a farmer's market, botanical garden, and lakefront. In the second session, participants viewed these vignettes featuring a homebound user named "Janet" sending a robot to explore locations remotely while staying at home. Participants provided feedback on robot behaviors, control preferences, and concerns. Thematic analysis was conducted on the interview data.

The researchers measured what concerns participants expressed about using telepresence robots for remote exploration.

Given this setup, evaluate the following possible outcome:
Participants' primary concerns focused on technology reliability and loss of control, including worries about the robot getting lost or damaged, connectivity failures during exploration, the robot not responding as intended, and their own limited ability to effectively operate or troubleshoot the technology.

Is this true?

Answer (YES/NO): NO